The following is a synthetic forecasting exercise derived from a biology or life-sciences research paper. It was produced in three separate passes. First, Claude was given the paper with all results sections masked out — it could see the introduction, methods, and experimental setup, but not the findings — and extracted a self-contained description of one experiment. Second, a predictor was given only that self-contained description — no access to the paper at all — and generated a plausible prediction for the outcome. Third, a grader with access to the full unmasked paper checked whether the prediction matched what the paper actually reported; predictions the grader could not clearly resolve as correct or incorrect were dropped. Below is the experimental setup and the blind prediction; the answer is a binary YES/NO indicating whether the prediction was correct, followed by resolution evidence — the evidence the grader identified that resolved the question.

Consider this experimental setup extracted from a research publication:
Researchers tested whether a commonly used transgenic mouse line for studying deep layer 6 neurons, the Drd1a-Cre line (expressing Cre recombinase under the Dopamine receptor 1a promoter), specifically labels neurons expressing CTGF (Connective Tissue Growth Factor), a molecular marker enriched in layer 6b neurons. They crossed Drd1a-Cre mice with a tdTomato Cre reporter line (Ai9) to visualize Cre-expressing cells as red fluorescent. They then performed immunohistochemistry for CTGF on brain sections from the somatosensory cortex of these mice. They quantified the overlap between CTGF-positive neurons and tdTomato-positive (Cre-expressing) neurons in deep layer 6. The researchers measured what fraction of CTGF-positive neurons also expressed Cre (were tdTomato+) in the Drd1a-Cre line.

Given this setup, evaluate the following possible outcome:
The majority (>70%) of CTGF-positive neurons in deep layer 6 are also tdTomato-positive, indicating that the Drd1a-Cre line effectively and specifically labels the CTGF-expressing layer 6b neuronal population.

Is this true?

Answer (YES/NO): NO